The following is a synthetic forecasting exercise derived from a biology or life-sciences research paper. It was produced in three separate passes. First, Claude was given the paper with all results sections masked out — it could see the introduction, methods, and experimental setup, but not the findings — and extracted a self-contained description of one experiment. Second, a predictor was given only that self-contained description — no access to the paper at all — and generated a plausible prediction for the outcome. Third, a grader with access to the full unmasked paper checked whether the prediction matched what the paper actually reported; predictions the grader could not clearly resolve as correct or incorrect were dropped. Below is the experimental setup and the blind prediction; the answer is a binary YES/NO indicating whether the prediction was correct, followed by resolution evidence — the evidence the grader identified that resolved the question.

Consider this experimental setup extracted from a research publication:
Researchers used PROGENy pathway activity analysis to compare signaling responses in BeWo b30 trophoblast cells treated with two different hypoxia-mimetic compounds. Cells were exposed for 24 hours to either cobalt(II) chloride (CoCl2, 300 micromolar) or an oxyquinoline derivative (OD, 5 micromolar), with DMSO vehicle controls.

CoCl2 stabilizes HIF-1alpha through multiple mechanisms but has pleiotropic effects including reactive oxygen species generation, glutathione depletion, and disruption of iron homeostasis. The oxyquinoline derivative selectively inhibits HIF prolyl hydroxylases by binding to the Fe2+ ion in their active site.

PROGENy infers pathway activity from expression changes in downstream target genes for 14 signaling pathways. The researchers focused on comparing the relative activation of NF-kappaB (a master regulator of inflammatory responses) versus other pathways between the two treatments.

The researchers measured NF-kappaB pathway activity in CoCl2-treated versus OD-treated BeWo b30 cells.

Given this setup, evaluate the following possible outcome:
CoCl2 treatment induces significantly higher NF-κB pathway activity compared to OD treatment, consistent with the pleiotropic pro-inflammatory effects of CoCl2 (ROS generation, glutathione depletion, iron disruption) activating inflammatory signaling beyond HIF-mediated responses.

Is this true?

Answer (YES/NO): NO